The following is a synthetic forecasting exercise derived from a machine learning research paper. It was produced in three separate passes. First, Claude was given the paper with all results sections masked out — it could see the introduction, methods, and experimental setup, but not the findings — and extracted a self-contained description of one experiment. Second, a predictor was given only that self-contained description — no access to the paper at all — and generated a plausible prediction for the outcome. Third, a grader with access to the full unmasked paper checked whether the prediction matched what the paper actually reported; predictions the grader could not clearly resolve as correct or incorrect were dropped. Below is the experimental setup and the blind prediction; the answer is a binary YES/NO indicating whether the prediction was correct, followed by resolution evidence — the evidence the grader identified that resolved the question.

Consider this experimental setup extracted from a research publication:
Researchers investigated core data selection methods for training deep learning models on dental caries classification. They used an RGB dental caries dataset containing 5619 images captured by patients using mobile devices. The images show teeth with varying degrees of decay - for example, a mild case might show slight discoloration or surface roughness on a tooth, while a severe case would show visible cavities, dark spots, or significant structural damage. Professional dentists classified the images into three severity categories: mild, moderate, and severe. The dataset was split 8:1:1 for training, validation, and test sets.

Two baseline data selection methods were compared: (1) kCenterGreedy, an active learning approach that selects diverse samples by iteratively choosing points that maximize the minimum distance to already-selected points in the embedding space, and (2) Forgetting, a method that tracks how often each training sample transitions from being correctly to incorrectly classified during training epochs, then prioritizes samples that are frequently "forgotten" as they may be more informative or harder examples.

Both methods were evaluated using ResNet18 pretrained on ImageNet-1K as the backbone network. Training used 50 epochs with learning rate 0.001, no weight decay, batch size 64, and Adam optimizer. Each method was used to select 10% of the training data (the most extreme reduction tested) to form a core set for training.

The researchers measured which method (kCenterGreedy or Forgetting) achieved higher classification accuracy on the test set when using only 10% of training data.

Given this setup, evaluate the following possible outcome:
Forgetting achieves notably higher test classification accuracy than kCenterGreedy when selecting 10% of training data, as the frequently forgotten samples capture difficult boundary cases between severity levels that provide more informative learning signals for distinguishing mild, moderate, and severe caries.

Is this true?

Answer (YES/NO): NO